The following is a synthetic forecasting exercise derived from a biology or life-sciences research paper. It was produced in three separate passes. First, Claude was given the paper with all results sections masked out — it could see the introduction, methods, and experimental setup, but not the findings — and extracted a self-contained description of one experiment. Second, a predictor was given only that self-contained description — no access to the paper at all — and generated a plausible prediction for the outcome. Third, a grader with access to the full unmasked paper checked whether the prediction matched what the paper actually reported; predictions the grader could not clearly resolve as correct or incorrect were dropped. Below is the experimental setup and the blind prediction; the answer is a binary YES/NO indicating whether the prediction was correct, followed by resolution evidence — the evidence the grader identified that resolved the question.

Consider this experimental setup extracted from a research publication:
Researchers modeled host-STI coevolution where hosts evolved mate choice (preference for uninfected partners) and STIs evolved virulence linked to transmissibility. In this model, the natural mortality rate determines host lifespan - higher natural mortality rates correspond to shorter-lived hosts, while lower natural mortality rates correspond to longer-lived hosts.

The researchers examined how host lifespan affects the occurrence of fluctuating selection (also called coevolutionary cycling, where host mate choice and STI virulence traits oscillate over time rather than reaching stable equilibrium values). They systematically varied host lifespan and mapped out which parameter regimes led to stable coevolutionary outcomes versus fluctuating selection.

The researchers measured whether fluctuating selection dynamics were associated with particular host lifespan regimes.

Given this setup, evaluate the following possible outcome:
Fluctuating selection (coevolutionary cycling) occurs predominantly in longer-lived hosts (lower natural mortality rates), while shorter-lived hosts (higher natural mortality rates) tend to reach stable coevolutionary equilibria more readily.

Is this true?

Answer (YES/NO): NO